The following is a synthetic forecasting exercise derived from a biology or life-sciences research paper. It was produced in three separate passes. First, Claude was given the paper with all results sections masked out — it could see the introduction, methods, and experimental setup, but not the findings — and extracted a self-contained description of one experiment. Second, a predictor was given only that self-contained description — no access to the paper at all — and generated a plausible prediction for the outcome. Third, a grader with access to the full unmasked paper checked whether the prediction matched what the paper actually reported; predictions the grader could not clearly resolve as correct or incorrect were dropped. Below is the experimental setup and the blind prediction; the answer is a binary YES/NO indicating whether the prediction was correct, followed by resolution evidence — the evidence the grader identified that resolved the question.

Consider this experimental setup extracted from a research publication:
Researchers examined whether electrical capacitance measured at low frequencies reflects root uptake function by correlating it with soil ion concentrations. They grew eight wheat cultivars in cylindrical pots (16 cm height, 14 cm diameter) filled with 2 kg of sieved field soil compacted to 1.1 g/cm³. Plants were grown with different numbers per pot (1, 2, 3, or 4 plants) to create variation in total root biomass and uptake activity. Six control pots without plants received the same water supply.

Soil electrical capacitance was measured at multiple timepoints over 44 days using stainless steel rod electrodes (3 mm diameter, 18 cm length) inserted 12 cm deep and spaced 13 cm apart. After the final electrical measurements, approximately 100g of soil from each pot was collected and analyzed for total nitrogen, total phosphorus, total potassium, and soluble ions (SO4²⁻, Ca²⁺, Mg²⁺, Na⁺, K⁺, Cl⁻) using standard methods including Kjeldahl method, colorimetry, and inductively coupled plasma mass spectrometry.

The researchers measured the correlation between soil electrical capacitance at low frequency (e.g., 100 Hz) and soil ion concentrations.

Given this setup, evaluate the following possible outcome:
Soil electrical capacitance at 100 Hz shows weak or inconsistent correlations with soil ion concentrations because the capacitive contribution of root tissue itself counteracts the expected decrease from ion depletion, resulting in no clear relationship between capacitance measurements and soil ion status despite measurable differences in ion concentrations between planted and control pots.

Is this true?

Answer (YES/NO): NO